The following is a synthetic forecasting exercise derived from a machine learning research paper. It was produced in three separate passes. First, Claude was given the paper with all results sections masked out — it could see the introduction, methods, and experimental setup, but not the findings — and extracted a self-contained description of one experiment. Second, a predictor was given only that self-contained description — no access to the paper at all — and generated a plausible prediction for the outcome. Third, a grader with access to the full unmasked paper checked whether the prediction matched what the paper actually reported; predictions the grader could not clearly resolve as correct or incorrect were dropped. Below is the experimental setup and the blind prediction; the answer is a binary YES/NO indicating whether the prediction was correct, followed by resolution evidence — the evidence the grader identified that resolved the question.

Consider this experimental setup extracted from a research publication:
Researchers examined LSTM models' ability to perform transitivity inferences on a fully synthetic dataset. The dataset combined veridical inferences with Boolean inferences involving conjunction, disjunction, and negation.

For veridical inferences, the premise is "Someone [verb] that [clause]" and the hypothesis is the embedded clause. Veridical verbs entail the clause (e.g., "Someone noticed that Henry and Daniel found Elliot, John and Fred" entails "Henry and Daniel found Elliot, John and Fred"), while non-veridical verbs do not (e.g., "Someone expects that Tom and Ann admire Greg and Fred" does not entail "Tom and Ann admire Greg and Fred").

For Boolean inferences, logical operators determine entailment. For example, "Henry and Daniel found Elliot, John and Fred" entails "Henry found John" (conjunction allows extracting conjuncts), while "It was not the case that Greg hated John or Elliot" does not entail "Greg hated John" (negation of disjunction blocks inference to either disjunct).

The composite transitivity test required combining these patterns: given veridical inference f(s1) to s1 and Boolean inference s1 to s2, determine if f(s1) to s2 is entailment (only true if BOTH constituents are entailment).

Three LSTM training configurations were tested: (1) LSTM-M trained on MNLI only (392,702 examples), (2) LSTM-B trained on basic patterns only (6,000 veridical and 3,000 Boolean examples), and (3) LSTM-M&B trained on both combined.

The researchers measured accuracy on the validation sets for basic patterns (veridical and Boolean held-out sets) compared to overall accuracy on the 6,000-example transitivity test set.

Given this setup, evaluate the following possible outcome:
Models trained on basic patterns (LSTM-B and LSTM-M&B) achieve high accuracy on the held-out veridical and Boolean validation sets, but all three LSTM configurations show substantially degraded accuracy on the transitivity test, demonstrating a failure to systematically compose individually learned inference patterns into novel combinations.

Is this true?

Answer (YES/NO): NO